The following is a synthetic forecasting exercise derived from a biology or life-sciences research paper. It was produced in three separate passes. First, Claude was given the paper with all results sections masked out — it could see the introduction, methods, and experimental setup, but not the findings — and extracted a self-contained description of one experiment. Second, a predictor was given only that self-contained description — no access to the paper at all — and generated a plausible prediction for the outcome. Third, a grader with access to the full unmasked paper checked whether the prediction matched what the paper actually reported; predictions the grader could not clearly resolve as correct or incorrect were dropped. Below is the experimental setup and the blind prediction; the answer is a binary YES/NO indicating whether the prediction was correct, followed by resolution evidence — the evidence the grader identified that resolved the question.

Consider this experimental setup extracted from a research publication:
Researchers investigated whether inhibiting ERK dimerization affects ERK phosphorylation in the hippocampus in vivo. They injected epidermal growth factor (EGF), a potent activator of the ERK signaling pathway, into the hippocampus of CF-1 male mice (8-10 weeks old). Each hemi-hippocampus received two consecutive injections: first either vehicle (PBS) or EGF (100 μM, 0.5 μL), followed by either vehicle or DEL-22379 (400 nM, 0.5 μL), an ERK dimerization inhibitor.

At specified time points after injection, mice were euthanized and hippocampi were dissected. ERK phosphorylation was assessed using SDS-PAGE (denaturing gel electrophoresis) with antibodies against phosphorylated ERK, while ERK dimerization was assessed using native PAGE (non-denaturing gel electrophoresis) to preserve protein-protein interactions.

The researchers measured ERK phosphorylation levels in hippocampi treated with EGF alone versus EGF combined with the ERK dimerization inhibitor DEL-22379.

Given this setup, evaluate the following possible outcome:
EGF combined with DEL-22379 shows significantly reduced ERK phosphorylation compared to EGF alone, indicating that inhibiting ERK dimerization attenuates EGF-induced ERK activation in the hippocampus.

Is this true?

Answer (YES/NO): NO